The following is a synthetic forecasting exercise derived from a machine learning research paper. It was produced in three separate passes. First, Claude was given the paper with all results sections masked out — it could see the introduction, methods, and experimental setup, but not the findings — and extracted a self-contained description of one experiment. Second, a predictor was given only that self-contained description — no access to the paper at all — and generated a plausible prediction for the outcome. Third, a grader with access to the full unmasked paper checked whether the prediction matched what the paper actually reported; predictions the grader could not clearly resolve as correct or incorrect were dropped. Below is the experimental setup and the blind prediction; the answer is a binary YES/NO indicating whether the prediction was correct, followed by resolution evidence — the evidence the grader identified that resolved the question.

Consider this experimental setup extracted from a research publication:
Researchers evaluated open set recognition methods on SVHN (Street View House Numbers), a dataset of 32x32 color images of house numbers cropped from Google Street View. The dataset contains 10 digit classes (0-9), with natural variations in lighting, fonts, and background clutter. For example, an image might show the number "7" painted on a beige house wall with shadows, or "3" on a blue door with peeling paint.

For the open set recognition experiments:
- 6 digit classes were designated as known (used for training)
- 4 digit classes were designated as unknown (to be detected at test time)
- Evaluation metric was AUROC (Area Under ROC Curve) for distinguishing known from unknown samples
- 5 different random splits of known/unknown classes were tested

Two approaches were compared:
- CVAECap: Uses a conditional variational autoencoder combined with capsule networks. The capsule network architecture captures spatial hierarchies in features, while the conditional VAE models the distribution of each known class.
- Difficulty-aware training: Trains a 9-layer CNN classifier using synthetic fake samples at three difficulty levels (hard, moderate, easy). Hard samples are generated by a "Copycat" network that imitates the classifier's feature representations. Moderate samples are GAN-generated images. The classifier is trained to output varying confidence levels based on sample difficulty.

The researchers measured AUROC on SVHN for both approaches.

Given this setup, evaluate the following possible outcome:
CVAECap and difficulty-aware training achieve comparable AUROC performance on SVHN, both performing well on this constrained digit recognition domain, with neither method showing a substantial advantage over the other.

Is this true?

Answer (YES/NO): YES